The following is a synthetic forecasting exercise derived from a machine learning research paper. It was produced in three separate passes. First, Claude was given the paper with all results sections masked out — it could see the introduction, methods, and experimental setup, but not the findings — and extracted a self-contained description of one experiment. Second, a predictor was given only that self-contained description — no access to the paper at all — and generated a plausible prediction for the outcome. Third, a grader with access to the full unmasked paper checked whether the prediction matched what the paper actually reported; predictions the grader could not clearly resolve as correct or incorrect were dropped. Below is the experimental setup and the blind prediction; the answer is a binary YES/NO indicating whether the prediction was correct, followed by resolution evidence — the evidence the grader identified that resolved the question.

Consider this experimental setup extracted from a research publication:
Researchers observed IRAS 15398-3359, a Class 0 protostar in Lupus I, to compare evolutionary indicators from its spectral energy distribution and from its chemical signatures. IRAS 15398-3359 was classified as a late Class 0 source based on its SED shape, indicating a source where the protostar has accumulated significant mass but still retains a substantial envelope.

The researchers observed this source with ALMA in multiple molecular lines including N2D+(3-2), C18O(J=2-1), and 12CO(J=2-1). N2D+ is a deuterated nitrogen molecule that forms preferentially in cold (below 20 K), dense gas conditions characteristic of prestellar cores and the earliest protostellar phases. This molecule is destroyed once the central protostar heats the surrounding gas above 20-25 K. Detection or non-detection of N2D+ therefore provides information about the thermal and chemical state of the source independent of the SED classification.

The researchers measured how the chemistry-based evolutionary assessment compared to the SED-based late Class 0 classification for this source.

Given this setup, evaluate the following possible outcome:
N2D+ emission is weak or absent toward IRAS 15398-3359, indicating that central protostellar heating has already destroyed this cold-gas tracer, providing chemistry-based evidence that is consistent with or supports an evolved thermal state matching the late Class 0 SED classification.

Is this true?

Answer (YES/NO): NO